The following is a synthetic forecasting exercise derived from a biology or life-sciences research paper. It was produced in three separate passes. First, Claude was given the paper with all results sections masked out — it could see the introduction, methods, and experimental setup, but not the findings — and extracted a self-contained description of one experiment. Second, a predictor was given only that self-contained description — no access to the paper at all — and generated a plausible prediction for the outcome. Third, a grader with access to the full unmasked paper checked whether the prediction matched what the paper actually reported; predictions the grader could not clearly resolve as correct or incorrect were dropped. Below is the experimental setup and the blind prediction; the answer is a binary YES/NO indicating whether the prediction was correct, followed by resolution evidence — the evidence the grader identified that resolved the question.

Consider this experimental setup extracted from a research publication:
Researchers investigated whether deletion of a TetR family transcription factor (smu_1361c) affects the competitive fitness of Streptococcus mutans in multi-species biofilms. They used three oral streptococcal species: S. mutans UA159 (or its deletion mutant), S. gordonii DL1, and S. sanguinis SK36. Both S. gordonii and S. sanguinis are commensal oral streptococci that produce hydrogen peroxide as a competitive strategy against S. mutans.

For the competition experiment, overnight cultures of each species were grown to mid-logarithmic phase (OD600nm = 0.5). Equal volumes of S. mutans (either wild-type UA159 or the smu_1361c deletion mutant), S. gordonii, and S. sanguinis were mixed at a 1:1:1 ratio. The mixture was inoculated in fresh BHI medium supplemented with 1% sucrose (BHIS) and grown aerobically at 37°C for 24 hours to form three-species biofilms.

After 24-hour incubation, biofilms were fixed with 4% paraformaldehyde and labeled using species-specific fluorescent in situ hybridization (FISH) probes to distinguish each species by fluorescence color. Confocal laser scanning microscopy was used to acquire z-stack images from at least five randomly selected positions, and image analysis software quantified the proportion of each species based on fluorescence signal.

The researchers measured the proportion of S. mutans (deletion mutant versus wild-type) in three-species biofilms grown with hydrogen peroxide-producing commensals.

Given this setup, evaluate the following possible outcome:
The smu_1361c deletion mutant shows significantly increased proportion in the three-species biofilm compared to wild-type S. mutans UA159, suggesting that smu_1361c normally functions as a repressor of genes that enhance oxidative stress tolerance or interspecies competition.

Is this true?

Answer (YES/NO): NO